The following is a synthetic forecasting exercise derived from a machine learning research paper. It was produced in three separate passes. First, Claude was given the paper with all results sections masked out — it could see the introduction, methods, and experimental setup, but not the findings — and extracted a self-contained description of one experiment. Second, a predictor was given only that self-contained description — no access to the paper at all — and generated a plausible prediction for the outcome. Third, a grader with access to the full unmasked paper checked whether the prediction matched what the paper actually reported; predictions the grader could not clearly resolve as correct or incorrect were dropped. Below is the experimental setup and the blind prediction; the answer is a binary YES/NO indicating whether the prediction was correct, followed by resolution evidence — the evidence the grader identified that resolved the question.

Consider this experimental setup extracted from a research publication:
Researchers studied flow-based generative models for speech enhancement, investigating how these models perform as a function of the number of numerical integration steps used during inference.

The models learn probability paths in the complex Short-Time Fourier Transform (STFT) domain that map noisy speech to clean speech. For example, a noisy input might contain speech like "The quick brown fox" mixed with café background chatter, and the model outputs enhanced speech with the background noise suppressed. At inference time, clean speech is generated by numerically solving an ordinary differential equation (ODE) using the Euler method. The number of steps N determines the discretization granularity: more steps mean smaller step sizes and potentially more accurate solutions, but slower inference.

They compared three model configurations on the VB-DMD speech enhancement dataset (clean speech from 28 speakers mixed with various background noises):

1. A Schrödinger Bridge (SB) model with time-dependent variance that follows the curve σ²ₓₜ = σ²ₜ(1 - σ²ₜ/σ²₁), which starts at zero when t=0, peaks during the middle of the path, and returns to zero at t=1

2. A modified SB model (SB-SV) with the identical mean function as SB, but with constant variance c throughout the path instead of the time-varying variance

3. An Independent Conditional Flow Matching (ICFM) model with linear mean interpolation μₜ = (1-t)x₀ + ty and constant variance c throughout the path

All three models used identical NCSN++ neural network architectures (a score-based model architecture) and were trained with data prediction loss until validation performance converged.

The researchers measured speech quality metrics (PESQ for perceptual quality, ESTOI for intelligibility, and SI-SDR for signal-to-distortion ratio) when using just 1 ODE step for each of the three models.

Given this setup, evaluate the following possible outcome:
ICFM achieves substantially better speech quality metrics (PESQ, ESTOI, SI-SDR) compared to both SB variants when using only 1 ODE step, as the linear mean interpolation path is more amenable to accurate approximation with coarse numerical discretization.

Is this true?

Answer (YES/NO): NO